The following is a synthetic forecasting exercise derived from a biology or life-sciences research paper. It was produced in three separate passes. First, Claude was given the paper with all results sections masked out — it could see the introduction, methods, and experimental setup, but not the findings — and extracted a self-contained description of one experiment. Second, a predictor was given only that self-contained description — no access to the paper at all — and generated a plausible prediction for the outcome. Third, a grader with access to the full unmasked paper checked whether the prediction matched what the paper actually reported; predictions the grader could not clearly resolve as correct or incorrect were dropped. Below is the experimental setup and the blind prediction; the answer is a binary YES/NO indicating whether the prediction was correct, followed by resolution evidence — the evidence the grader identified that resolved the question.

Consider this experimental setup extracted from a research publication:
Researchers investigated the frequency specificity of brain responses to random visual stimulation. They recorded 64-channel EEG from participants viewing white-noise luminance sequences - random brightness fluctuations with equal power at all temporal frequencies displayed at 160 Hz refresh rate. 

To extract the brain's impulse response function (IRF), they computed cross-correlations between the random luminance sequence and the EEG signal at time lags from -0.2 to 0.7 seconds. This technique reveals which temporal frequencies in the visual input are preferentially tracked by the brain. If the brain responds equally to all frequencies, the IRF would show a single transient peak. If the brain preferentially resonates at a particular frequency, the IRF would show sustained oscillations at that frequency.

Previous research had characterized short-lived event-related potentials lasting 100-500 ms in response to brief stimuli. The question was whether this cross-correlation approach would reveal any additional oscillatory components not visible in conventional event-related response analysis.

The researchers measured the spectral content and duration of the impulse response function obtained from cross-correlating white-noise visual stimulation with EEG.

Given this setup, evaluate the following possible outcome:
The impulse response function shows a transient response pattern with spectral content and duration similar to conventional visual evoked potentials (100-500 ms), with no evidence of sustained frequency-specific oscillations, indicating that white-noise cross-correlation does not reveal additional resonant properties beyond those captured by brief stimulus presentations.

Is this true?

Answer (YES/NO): NO